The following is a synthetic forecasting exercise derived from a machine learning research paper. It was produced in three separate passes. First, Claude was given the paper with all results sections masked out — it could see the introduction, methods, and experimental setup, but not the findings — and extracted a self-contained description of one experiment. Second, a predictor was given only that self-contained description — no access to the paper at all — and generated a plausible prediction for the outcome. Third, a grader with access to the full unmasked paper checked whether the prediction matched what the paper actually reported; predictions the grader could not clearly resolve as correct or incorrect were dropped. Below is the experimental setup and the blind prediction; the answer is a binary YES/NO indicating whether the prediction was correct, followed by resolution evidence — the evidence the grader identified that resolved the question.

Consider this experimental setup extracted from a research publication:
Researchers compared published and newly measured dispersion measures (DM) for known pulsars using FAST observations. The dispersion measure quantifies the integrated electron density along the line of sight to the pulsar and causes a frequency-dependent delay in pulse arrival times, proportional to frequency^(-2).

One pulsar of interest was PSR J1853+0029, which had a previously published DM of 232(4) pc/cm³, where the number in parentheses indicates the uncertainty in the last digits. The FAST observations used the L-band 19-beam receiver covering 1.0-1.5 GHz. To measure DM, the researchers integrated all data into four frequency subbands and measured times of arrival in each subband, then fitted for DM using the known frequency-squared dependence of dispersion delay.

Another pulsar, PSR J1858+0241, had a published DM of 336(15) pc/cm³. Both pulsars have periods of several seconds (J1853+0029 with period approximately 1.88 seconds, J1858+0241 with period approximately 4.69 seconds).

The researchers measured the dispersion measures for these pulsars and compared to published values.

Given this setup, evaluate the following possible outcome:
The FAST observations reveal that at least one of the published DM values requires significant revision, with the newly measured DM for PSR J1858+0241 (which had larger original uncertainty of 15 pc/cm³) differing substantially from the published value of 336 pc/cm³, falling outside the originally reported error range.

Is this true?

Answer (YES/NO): NO